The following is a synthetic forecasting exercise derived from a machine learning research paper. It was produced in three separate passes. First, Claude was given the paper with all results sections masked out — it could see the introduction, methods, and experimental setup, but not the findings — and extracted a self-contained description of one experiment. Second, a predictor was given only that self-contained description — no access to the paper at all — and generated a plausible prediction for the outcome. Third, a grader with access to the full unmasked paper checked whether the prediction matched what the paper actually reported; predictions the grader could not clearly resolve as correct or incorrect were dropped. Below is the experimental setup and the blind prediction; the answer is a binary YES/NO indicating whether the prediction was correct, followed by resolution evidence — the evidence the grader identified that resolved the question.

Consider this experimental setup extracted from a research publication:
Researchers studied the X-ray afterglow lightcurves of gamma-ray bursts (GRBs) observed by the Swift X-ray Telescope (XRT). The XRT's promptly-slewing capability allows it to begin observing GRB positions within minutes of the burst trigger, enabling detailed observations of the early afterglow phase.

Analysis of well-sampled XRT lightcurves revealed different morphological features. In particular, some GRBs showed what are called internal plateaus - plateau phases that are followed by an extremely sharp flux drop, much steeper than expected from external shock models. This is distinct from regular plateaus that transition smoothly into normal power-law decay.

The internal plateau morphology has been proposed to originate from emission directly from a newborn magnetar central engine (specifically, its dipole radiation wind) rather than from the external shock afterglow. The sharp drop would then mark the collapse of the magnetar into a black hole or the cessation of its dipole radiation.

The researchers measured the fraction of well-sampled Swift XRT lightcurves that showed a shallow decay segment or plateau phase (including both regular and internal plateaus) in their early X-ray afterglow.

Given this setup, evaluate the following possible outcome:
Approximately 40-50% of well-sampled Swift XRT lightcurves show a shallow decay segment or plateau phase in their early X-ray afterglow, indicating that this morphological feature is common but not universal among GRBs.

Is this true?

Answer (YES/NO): YES